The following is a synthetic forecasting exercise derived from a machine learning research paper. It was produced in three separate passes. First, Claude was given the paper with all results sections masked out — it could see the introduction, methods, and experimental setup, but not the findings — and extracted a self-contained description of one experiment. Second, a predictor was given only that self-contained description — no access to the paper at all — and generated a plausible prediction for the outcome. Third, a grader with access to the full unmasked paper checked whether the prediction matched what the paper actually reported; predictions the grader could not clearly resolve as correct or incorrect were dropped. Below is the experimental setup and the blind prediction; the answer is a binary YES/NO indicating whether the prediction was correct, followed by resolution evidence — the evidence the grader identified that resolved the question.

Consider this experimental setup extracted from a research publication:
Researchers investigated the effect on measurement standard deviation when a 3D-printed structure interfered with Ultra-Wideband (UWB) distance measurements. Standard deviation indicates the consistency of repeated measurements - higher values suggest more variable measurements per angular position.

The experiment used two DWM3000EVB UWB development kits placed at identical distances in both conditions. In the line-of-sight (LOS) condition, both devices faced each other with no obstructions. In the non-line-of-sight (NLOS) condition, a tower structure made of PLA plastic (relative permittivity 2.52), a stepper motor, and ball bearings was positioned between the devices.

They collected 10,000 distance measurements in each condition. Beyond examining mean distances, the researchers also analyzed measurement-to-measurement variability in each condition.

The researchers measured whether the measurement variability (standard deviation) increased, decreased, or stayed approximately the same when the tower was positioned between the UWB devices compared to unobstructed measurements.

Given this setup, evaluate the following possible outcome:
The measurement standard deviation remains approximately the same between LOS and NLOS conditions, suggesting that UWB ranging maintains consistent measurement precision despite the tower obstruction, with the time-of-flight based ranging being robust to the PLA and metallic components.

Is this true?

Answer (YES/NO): NO